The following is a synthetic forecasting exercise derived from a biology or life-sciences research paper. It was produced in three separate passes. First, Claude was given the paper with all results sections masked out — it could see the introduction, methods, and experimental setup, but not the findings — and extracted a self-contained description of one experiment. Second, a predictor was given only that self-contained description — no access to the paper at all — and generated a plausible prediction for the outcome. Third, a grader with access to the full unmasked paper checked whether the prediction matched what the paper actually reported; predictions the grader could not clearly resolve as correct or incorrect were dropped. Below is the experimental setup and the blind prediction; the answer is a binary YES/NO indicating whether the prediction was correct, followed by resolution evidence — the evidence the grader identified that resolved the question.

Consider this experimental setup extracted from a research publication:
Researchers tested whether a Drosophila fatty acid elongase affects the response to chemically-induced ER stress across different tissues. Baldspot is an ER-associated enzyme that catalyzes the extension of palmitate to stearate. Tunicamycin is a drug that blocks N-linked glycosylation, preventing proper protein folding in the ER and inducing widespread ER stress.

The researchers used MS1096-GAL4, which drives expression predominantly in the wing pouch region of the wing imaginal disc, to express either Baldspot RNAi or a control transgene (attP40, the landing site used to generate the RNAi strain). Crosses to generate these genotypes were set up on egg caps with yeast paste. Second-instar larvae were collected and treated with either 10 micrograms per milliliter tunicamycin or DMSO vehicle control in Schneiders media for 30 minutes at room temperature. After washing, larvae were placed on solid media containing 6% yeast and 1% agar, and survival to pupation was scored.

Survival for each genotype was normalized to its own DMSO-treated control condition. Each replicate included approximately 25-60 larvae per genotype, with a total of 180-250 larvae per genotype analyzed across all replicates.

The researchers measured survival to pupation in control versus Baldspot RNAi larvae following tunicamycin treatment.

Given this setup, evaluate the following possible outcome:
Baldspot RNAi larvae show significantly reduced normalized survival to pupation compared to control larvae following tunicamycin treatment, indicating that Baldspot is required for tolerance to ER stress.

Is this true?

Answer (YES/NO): NO